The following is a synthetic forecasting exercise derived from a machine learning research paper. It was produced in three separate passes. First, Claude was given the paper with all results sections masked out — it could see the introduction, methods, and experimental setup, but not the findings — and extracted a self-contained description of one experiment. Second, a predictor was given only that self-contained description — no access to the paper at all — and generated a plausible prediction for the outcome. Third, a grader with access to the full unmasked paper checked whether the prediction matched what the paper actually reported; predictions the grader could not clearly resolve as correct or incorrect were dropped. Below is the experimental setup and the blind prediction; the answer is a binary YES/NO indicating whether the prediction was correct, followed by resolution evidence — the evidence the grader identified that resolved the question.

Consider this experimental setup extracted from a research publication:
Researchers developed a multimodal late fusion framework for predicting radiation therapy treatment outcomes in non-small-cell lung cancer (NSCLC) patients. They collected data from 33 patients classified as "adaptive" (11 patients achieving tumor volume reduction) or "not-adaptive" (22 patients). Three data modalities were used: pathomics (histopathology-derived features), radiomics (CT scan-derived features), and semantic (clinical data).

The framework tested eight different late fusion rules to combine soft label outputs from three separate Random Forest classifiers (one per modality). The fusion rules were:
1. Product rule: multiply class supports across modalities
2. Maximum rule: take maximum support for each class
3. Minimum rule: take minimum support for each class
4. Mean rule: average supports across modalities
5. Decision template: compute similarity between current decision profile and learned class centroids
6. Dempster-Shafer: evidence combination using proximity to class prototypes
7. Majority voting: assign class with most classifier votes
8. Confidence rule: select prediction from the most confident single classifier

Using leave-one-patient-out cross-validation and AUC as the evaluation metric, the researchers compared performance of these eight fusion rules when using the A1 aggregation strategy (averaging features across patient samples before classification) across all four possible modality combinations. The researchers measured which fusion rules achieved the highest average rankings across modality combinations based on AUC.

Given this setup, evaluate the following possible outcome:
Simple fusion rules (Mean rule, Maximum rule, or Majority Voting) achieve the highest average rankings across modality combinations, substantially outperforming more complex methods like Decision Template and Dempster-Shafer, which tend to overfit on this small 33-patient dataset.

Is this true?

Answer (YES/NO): NO